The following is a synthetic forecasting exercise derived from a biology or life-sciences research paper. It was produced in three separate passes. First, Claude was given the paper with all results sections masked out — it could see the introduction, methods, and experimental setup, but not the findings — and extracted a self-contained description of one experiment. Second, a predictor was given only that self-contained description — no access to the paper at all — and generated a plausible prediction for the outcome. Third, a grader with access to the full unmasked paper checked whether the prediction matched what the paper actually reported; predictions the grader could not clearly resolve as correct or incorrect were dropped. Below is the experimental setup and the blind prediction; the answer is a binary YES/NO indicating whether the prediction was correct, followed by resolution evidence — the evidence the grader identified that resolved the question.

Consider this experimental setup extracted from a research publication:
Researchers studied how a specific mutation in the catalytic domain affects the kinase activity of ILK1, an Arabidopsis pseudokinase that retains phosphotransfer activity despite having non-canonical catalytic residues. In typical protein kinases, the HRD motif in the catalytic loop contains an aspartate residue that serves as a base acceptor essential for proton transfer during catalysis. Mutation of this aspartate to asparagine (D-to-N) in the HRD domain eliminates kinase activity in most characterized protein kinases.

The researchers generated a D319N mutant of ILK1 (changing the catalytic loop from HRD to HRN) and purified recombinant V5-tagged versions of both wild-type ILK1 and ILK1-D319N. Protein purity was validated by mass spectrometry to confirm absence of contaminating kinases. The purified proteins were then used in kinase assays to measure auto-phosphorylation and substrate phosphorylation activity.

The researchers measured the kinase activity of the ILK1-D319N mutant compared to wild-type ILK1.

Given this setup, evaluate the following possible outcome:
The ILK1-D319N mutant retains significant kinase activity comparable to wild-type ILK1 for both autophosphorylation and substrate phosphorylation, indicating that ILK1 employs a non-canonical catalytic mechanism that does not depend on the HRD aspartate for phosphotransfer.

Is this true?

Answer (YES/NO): NO